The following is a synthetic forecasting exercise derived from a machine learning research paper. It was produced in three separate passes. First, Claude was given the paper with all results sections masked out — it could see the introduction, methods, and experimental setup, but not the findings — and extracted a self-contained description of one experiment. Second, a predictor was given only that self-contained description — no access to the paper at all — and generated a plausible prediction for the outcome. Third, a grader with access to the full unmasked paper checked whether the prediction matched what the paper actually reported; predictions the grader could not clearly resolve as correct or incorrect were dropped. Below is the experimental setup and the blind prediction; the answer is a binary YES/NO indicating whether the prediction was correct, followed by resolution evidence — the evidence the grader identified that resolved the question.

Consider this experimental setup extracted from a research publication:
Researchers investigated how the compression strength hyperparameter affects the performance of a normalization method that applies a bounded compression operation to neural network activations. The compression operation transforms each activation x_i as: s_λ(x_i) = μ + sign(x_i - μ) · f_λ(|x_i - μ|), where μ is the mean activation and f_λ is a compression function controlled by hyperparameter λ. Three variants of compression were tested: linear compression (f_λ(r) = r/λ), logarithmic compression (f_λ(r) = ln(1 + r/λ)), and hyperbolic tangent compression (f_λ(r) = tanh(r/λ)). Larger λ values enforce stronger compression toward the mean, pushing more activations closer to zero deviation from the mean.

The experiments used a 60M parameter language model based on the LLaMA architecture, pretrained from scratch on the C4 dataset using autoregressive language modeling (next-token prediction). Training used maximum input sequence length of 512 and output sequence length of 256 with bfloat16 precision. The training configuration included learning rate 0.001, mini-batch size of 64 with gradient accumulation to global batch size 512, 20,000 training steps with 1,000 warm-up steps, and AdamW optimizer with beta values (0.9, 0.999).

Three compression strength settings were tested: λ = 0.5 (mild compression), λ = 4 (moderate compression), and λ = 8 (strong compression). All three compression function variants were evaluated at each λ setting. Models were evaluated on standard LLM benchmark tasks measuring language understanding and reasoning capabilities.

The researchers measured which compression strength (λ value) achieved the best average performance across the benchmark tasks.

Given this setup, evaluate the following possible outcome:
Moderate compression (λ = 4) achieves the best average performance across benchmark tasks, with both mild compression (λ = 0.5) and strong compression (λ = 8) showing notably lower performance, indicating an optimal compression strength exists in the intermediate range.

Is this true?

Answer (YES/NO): YES